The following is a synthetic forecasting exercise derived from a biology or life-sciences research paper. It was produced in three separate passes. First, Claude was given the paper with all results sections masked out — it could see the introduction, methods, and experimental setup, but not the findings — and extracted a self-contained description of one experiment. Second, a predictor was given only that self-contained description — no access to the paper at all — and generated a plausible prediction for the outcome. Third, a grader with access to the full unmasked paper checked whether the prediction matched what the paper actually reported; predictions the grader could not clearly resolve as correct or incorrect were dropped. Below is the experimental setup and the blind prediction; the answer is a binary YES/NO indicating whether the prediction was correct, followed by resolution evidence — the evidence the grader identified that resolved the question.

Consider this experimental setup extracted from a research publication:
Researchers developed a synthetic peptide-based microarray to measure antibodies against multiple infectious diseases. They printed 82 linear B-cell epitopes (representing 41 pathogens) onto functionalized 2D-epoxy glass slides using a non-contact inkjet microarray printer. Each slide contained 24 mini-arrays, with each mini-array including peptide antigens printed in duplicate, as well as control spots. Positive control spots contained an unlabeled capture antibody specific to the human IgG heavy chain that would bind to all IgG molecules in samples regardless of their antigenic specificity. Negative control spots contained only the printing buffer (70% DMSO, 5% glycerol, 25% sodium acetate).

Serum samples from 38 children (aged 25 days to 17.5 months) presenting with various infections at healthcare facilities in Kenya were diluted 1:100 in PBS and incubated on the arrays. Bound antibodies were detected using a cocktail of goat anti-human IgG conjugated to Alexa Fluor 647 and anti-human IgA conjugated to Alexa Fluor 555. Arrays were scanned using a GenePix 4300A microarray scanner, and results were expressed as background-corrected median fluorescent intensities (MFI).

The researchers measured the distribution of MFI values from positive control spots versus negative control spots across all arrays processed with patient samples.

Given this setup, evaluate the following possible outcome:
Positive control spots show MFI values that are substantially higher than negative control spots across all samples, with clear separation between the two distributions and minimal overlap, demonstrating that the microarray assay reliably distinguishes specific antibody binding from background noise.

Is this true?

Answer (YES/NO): YES